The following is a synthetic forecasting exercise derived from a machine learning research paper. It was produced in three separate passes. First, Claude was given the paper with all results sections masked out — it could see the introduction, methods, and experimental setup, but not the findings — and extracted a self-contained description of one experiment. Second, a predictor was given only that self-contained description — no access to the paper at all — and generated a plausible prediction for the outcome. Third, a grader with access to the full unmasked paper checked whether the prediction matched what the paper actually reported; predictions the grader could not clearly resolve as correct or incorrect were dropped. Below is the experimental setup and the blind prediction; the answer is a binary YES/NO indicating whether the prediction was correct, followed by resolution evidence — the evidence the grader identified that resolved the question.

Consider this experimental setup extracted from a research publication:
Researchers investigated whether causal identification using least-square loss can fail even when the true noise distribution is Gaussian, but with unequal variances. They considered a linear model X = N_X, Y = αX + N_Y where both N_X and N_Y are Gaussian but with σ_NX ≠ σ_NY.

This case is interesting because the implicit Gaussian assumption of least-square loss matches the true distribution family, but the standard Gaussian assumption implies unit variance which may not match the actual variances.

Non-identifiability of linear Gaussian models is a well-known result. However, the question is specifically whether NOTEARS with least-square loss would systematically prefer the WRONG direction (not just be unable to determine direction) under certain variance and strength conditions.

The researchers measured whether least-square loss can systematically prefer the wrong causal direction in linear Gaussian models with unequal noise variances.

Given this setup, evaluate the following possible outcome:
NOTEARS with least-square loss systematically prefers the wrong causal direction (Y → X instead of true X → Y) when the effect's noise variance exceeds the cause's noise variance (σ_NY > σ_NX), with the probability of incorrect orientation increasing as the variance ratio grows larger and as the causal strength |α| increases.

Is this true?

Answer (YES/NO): NO